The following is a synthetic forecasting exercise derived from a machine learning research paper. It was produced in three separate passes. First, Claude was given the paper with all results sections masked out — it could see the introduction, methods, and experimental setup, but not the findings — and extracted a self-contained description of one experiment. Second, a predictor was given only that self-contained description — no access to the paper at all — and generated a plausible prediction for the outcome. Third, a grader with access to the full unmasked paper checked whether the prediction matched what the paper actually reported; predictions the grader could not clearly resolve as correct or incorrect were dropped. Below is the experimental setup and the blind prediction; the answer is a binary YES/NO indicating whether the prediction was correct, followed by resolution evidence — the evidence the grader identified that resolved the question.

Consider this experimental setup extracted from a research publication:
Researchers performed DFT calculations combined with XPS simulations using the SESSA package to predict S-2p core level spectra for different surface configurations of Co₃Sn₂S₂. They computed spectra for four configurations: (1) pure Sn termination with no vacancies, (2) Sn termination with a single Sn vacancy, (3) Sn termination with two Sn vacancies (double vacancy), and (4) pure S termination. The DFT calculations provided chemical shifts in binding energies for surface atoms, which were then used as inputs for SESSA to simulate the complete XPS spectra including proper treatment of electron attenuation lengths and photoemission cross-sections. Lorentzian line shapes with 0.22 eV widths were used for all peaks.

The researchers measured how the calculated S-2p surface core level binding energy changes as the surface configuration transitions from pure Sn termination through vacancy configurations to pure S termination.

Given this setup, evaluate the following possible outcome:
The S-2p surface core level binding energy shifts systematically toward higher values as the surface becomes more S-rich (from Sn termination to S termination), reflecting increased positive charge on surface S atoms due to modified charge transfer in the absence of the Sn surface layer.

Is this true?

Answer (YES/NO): NO